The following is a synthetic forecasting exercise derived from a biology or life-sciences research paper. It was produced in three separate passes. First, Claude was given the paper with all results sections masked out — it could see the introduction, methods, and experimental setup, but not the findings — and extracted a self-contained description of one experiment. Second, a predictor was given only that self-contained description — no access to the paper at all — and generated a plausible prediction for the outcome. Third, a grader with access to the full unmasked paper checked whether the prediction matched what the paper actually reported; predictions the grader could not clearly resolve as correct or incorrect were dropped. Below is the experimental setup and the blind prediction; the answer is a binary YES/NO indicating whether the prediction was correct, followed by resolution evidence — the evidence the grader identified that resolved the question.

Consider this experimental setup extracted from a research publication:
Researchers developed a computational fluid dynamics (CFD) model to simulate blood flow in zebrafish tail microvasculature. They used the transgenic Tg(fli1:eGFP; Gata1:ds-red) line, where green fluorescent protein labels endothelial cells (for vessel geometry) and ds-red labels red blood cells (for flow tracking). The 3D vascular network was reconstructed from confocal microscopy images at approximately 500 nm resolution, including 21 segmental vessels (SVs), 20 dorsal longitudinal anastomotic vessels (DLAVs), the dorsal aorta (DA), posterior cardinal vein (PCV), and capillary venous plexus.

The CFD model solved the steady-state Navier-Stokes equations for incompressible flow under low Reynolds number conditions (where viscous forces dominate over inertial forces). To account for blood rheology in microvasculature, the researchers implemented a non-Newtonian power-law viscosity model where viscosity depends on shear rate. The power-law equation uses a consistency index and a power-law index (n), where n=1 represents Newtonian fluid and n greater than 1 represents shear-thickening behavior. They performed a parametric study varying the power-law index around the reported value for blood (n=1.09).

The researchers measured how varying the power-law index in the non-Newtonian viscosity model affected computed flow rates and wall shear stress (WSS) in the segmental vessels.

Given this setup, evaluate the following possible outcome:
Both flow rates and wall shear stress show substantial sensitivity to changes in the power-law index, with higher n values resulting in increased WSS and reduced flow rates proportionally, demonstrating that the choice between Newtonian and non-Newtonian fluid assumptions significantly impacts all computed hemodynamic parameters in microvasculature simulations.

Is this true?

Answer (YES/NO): NO